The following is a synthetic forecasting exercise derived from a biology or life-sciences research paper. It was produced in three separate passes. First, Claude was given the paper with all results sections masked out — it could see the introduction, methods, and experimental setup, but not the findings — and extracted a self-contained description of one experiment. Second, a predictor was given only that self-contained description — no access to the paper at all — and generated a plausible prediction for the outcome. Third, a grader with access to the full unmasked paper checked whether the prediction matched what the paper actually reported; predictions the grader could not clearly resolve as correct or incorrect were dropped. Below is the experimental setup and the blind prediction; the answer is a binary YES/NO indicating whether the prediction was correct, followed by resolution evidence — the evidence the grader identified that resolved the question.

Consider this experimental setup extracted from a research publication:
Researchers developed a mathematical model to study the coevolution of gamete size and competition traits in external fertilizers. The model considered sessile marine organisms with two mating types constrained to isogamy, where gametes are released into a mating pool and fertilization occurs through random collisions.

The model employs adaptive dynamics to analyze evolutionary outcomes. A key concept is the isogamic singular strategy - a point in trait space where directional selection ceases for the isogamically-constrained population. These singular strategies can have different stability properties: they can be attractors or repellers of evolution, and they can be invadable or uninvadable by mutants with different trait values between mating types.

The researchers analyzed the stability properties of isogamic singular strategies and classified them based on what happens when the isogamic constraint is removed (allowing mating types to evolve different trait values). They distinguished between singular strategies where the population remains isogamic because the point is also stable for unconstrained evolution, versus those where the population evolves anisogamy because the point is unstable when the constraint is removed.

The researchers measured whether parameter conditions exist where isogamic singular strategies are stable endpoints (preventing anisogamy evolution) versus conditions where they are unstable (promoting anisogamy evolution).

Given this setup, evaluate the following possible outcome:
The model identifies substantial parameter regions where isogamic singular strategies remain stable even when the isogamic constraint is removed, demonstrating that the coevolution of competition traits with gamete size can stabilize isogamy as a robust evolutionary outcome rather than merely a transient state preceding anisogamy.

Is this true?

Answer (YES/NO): YES